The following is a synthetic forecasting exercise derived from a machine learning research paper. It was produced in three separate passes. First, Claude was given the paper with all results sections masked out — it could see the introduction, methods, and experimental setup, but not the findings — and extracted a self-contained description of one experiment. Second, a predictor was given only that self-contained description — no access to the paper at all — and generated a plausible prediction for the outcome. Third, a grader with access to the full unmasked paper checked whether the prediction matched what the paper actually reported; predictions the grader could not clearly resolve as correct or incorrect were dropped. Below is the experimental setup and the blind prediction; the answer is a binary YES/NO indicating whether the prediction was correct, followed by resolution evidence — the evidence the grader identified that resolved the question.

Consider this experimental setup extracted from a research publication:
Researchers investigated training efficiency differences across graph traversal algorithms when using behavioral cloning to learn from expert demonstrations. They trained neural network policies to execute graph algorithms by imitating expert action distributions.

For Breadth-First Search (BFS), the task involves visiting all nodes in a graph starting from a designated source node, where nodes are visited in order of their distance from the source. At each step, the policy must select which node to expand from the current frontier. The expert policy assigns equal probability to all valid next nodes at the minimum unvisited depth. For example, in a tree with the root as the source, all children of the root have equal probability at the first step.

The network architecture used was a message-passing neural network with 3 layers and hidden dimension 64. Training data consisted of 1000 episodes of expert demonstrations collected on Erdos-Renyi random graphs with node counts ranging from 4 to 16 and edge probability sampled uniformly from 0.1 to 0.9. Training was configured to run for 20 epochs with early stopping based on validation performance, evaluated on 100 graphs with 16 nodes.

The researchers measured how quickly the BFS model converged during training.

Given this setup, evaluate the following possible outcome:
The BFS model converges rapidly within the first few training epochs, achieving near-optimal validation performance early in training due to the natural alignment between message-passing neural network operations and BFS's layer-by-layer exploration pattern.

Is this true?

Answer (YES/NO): YES